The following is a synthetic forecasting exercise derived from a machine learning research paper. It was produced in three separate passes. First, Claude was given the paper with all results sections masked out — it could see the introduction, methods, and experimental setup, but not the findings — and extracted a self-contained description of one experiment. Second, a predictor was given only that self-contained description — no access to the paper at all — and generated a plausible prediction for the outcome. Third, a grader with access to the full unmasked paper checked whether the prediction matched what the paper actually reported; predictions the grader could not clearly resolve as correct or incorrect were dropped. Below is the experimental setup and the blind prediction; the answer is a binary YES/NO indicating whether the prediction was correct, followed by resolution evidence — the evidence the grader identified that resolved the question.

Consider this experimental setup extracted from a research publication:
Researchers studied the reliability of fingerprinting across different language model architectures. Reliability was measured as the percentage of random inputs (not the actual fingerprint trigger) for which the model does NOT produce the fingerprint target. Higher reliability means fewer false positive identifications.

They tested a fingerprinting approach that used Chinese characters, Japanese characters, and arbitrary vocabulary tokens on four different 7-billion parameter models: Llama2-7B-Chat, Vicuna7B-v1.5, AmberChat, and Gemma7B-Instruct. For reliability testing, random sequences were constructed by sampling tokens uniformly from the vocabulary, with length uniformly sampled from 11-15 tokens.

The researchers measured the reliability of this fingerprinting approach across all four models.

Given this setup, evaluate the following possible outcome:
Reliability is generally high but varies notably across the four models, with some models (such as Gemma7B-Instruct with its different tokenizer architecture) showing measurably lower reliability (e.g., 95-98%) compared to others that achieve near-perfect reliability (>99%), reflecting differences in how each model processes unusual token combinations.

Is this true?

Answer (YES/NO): NO